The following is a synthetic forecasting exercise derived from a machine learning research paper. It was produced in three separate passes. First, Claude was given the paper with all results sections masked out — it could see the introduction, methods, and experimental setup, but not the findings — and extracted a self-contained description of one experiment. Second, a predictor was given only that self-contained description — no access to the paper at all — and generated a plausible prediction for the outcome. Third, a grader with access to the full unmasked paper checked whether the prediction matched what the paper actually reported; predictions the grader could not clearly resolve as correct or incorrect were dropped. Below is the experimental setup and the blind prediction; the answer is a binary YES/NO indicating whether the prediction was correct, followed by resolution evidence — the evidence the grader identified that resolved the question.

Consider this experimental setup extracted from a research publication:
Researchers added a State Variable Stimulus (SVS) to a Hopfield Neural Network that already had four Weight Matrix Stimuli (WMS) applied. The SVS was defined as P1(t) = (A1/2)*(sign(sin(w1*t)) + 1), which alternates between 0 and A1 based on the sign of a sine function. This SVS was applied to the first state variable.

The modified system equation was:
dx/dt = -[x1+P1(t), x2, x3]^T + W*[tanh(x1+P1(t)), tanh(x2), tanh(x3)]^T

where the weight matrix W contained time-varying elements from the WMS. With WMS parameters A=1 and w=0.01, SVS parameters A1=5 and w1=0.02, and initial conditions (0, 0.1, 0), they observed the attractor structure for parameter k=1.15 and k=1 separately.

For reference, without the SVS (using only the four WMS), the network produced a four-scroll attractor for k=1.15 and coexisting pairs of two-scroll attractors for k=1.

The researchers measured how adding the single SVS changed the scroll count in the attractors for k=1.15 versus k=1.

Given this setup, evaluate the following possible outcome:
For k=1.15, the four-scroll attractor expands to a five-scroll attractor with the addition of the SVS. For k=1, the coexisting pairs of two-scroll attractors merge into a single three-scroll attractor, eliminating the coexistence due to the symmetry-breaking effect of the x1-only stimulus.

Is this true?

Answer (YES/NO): NO